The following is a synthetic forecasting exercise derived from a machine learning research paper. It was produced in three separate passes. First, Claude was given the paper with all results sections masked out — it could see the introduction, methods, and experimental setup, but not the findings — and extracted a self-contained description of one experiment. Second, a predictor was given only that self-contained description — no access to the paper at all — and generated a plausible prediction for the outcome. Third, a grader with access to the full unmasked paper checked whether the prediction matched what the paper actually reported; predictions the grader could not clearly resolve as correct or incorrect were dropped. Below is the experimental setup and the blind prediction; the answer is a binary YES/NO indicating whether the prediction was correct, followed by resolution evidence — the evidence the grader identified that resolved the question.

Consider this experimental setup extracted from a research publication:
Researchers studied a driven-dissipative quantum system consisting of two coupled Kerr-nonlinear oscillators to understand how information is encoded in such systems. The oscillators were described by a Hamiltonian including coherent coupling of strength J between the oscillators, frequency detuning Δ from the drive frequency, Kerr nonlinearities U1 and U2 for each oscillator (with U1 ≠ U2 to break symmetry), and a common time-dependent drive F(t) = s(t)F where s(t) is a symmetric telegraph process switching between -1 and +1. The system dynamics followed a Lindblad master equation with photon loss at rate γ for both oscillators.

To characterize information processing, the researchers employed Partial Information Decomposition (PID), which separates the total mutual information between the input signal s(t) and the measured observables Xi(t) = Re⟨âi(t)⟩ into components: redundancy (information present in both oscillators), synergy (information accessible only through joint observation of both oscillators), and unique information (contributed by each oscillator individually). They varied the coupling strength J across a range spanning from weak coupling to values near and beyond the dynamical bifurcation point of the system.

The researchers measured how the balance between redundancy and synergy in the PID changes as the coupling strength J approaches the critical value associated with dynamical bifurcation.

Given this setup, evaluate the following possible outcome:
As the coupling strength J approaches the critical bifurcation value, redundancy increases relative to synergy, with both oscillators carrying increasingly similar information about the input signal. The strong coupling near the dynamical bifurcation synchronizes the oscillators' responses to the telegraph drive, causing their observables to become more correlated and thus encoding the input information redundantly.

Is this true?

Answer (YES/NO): NO